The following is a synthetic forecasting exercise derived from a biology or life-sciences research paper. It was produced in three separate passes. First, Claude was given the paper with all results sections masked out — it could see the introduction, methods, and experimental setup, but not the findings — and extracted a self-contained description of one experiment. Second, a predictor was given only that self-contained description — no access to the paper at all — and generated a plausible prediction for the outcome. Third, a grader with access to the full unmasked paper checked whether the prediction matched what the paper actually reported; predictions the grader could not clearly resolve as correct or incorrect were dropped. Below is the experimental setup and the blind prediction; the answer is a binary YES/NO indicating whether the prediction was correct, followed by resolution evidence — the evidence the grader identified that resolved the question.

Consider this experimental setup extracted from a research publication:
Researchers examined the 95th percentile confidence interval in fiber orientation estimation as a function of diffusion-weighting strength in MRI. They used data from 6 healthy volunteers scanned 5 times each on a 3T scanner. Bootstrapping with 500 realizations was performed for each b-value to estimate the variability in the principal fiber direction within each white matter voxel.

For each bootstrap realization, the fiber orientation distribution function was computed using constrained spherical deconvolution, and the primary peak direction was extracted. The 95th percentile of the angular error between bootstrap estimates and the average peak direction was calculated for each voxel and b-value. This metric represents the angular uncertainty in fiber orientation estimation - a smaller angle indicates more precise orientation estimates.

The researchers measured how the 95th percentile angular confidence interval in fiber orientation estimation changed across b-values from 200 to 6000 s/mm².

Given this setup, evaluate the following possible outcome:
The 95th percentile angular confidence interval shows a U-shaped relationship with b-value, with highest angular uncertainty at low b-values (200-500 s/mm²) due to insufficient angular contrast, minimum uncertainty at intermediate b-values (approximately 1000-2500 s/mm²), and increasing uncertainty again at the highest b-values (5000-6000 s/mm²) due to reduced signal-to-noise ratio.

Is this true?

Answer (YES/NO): NO